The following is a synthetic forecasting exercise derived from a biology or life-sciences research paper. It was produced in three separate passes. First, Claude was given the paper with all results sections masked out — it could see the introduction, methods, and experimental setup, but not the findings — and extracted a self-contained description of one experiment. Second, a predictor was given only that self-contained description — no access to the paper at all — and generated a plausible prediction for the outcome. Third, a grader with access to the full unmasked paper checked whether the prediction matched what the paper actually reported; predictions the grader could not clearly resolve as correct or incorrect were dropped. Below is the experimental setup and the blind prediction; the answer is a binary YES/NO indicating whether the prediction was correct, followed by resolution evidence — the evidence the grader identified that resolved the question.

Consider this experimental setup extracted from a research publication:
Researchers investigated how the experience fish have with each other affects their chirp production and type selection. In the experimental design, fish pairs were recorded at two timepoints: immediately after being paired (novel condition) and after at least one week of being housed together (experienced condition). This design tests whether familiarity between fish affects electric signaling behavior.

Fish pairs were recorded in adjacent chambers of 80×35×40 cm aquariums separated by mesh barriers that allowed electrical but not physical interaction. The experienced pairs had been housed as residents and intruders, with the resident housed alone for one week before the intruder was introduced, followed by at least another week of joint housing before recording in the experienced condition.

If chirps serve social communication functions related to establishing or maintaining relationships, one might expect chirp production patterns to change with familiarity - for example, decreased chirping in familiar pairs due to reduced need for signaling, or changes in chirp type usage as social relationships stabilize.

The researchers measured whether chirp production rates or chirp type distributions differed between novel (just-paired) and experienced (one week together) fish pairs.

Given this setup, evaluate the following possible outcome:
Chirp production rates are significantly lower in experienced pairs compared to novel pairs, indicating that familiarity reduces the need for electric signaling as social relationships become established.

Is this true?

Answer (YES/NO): NO